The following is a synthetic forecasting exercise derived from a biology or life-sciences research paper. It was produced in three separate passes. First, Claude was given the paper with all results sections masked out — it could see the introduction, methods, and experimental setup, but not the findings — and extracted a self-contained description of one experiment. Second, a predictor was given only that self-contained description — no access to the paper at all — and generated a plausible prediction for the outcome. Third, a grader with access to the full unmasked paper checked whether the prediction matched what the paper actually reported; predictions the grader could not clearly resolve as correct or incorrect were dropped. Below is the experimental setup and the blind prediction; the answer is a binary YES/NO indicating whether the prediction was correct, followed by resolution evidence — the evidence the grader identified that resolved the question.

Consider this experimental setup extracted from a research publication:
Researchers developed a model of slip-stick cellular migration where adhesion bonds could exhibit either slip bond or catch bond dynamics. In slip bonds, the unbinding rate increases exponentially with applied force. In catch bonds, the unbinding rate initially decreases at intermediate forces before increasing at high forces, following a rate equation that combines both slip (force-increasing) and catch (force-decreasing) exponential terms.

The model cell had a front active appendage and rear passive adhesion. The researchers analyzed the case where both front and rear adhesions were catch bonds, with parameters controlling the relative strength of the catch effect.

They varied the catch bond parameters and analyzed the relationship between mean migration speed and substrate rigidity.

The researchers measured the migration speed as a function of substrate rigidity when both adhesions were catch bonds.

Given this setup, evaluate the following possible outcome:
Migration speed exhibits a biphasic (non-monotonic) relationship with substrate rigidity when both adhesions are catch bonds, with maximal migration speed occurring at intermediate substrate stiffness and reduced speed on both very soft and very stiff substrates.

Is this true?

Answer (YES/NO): NO